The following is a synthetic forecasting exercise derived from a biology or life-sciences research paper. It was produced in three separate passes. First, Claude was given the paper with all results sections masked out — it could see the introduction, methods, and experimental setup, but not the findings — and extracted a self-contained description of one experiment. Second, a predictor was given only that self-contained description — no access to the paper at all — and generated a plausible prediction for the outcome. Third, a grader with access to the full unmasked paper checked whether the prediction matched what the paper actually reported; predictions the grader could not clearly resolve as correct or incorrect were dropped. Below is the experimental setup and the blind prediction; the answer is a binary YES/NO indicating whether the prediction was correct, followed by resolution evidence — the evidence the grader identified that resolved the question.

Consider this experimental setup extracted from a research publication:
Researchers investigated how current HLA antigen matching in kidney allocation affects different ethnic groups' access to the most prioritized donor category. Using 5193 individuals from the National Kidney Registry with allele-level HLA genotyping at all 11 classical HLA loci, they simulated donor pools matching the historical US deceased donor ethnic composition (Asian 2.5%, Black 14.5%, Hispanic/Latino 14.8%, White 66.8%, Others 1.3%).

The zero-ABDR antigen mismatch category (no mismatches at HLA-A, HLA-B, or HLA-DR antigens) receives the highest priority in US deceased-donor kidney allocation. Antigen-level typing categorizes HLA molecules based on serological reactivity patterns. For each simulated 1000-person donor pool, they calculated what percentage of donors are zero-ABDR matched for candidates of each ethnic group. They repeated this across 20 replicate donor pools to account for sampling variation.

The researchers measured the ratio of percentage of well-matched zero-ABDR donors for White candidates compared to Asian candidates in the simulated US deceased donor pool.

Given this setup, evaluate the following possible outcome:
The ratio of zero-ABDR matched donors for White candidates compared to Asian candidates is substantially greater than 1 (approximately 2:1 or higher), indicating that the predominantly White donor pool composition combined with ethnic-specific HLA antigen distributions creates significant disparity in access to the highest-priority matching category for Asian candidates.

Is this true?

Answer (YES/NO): YES